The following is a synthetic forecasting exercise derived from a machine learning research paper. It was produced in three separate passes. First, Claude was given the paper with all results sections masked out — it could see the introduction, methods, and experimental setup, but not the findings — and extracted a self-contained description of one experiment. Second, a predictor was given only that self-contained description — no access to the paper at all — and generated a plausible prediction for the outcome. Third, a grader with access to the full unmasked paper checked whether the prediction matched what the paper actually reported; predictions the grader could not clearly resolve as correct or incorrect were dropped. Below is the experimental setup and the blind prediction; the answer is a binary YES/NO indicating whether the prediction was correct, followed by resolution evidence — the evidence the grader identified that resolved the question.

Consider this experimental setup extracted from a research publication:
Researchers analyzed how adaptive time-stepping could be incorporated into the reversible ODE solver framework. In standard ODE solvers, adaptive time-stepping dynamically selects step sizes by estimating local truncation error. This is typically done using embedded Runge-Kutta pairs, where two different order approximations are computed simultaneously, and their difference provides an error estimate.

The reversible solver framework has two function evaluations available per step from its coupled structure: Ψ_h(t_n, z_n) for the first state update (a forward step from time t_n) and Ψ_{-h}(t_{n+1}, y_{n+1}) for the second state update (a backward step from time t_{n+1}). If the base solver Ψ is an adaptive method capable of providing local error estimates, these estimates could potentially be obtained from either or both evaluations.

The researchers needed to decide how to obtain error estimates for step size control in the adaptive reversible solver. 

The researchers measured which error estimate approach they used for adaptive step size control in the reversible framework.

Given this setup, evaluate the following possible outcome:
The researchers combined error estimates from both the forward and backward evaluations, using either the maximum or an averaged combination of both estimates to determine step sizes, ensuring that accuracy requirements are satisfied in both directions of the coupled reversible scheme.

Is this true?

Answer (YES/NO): NO